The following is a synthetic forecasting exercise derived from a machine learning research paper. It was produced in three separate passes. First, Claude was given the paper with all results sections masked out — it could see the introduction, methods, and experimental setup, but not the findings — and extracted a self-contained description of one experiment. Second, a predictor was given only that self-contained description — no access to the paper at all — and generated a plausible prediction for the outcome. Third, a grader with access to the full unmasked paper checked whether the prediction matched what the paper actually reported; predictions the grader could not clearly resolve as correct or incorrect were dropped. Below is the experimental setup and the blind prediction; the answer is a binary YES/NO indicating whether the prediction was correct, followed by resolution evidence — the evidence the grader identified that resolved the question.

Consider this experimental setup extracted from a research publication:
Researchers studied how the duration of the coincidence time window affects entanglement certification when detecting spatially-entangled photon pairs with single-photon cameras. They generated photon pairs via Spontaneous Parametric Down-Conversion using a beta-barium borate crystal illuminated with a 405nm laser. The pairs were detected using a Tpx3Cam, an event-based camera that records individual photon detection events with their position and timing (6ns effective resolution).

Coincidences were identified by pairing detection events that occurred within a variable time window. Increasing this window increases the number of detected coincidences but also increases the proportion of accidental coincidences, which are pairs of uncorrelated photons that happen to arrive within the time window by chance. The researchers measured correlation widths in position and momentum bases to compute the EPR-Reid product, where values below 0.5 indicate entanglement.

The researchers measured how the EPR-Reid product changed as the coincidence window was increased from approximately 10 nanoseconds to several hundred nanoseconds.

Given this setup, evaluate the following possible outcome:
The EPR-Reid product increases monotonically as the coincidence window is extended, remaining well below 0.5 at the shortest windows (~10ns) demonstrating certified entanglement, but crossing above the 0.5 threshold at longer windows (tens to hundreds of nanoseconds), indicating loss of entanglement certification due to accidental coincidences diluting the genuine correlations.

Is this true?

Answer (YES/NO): YES